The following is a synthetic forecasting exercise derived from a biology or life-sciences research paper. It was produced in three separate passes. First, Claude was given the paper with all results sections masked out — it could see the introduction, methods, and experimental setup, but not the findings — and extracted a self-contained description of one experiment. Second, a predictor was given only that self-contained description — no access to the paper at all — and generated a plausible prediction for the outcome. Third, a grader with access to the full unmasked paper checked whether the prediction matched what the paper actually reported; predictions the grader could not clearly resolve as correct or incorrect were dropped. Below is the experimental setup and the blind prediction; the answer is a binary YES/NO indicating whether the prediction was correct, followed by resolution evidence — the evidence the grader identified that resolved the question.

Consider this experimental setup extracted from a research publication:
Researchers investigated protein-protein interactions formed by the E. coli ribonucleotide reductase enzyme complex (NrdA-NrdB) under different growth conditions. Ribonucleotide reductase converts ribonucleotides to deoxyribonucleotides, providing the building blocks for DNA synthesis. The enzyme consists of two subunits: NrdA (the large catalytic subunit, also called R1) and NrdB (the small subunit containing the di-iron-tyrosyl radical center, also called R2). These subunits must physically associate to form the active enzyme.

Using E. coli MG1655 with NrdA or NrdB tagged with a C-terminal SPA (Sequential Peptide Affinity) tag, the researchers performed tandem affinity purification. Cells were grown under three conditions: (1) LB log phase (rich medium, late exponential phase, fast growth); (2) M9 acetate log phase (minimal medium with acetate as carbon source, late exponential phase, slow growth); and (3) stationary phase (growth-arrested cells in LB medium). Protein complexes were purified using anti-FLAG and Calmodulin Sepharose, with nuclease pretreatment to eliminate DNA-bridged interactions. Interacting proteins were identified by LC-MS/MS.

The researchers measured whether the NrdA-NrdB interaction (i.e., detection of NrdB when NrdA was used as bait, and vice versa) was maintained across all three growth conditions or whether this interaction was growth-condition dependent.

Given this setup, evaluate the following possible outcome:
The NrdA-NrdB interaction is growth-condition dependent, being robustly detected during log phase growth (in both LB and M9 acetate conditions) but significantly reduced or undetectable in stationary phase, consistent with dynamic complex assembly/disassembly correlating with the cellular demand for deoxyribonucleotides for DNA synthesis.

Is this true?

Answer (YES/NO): NO